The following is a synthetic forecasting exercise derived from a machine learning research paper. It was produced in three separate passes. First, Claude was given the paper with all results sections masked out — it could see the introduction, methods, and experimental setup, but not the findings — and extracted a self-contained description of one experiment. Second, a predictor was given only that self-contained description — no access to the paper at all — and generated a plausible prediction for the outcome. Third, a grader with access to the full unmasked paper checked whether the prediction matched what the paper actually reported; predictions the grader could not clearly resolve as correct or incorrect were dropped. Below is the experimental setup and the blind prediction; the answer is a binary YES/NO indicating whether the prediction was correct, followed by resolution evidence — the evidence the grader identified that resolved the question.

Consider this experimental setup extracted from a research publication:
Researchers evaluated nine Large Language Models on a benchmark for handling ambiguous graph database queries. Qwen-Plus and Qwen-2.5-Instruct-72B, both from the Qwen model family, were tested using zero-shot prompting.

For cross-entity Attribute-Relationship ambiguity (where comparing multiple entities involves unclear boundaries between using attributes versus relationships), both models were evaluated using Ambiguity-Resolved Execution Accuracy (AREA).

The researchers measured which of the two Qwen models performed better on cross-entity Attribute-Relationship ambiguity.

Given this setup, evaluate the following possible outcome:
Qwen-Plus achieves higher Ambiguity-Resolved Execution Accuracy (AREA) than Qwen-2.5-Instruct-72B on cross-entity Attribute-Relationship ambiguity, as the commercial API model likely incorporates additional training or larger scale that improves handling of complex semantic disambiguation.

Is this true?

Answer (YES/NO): YES